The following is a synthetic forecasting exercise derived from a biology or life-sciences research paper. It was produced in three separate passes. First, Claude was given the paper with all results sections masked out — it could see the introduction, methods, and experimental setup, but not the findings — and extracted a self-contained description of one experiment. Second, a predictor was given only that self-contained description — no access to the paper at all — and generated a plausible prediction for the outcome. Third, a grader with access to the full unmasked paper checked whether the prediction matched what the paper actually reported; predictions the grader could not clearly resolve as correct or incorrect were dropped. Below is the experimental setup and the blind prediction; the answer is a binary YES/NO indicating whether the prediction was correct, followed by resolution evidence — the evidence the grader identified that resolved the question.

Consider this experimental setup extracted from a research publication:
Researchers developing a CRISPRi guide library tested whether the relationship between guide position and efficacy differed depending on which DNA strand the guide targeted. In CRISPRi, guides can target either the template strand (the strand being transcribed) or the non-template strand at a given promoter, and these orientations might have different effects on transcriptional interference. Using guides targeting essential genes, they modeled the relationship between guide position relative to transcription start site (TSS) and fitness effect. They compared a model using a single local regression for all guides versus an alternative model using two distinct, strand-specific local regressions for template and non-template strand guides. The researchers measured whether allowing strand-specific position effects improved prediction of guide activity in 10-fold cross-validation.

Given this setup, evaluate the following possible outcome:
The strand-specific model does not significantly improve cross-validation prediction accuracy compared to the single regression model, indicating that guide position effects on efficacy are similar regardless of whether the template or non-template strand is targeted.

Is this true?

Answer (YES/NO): NO